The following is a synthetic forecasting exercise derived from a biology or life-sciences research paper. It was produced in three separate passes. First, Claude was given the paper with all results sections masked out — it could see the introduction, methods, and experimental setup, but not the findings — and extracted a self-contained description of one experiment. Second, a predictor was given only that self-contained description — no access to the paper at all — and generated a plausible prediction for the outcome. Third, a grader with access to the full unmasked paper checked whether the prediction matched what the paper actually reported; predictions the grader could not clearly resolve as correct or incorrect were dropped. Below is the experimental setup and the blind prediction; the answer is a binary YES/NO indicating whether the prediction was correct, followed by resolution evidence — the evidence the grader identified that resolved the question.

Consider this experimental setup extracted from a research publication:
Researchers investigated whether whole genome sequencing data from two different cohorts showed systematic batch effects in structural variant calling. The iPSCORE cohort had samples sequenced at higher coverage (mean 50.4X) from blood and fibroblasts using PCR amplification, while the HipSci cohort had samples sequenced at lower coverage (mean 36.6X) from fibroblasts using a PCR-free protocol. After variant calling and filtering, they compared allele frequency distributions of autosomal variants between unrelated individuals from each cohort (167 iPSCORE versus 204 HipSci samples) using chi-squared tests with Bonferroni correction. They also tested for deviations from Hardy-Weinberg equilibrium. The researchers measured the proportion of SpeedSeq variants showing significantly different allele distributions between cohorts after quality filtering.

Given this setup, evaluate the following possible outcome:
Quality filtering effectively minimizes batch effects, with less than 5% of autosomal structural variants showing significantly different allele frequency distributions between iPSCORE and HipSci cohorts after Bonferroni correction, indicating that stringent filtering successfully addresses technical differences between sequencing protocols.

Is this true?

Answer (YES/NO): YES